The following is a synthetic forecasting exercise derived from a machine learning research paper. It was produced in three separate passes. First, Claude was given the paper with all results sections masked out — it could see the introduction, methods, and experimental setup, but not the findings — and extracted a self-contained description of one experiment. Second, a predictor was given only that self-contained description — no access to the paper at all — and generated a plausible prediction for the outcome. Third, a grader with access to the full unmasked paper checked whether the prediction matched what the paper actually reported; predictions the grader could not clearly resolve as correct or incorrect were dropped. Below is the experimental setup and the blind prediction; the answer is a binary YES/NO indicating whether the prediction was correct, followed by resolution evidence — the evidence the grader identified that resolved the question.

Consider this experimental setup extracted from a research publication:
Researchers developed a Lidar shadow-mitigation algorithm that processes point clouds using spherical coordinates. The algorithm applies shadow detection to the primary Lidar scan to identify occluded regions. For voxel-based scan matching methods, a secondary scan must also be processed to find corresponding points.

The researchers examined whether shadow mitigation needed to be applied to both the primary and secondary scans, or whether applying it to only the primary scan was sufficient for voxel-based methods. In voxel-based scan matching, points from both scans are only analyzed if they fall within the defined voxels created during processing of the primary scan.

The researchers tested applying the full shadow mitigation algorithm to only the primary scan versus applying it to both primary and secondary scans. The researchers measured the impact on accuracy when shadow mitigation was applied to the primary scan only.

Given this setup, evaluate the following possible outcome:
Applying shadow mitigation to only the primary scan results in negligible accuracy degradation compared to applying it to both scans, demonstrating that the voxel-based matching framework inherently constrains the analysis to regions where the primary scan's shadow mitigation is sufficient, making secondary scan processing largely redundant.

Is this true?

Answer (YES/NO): YES